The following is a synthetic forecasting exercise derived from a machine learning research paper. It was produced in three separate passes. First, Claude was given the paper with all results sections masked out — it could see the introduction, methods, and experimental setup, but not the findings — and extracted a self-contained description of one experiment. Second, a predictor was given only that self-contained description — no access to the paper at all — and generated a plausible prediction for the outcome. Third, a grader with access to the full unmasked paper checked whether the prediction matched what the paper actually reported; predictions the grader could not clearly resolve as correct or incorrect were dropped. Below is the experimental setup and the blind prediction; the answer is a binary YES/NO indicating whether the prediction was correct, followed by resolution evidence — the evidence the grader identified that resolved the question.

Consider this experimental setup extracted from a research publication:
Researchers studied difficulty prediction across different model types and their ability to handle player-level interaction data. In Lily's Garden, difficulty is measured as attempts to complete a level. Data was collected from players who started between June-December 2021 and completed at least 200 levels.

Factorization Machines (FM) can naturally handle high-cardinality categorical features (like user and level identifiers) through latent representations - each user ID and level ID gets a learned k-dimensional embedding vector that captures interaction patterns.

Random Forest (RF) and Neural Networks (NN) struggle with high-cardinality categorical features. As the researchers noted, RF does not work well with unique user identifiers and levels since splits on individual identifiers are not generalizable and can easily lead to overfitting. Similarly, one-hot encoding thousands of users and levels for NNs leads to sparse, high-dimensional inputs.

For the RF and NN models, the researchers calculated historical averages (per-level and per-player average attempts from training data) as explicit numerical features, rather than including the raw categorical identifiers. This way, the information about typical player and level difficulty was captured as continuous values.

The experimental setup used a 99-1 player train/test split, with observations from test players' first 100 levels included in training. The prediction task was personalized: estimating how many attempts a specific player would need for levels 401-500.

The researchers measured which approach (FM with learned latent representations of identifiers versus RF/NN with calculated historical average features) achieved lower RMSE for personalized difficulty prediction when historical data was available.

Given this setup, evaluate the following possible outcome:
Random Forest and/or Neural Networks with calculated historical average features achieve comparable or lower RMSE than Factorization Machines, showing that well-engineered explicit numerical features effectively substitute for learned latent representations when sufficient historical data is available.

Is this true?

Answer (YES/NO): NO